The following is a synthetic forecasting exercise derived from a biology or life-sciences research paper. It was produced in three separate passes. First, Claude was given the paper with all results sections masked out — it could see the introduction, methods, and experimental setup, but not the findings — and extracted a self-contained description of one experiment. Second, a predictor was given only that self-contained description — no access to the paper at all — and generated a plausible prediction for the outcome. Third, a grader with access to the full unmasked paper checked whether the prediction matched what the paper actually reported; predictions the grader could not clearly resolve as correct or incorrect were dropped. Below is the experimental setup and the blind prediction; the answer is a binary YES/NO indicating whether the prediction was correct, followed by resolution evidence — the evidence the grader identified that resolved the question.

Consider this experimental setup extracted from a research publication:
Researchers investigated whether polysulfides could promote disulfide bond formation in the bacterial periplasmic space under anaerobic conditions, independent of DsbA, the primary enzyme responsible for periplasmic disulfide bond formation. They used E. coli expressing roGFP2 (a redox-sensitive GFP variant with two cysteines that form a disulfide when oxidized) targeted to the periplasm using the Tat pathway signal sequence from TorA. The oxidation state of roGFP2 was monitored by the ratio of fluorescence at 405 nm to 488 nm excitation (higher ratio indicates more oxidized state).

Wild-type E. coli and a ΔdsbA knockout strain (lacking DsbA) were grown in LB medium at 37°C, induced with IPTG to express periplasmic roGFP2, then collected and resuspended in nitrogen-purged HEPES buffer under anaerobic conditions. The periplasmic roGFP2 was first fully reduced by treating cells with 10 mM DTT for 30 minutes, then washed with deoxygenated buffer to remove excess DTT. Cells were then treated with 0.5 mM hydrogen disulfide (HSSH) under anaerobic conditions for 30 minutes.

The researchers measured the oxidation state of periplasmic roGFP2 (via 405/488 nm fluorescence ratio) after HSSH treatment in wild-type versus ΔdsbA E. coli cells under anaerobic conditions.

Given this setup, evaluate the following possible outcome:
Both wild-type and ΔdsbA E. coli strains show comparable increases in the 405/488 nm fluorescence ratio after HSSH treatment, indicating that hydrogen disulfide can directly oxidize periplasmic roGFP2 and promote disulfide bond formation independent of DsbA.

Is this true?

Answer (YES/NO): YES